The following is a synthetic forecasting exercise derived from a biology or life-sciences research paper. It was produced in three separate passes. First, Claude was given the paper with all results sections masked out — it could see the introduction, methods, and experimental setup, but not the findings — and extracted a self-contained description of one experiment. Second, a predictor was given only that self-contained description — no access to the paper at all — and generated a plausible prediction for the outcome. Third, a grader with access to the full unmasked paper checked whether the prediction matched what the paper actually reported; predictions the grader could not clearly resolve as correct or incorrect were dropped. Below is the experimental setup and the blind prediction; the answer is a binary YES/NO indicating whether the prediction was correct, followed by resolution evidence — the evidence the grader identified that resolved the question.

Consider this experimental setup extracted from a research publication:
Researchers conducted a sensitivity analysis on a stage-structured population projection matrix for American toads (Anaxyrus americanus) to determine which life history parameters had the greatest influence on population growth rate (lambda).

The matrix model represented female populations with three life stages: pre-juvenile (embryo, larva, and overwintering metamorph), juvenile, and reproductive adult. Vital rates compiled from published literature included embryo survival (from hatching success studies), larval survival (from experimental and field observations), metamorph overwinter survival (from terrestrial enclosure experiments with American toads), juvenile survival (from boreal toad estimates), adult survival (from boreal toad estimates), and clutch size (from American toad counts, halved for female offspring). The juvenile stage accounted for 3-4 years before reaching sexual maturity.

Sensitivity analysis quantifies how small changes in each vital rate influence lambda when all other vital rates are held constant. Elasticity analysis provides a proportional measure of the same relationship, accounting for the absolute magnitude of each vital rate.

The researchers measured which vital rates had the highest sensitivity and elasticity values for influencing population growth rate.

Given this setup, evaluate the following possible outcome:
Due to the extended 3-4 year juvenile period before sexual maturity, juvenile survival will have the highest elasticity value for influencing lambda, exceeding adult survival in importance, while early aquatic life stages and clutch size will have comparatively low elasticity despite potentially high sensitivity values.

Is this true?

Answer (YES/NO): NO